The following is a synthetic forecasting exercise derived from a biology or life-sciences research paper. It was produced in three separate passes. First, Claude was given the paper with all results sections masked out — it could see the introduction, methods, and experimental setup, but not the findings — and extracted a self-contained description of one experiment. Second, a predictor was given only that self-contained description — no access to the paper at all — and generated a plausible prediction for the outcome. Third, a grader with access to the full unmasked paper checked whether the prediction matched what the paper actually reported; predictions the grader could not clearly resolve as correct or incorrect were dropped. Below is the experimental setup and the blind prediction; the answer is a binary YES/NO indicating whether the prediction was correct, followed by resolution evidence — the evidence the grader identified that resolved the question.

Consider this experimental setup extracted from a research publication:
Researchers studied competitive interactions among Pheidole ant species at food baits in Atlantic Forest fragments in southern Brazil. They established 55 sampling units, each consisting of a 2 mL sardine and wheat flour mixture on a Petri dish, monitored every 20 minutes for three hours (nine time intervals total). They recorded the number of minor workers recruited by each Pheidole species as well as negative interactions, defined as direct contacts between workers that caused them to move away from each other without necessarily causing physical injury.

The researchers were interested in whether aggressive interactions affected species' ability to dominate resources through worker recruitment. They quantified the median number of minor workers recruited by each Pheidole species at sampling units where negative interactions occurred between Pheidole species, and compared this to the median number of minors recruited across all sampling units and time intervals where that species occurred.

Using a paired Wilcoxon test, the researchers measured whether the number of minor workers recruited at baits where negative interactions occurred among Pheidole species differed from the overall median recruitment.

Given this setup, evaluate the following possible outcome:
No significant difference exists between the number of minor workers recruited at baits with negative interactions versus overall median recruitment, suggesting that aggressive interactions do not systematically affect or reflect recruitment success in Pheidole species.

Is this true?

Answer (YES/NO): YES